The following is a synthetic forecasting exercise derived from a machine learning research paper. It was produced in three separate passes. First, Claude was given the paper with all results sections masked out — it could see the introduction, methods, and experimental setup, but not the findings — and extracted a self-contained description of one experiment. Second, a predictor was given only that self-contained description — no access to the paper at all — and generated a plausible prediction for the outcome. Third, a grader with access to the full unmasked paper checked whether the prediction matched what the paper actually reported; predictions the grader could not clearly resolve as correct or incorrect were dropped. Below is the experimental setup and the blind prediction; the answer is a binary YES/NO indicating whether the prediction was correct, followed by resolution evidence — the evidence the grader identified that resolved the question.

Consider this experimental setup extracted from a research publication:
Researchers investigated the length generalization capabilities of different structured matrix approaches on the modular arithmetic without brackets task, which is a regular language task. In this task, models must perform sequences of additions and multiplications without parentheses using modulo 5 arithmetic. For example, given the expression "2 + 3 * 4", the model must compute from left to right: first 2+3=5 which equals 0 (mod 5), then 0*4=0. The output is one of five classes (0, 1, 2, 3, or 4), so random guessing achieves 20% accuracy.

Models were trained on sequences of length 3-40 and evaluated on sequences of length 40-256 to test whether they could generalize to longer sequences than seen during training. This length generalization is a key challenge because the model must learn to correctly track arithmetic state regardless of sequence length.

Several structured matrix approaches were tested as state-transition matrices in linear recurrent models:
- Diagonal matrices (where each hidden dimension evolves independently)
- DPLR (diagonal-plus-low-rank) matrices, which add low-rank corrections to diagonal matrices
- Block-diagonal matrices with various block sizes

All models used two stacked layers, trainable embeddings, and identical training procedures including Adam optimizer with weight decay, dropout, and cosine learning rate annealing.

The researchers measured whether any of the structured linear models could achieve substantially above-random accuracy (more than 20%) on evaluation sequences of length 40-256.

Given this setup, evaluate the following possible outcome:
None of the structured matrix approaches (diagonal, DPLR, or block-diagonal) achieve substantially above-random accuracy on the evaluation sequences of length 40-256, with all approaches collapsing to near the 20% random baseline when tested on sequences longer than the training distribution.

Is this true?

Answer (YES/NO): NO